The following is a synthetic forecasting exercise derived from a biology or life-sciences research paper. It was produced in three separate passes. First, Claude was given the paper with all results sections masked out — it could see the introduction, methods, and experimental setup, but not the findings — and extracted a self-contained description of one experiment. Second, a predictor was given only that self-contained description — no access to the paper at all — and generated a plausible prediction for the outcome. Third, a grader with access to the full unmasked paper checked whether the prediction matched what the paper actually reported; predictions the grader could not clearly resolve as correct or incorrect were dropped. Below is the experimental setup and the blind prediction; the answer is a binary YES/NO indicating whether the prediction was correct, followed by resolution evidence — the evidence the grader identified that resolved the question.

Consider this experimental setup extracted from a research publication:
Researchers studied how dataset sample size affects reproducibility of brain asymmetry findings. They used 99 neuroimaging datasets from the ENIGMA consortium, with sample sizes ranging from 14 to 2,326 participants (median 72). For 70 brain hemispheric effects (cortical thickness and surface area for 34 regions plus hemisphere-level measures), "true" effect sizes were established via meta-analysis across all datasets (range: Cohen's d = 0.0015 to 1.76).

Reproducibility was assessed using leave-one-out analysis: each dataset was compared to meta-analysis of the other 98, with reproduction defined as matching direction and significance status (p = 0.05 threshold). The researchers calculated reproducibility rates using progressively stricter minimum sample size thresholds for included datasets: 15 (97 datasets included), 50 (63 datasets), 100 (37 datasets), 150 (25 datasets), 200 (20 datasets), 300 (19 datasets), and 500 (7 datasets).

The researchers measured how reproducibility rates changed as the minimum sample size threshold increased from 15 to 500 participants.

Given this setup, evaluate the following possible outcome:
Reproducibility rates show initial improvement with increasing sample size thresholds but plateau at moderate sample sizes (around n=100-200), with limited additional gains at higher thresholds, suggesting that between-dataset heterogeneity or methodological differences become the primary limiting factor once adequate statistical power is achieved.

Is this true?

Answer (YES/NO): NO